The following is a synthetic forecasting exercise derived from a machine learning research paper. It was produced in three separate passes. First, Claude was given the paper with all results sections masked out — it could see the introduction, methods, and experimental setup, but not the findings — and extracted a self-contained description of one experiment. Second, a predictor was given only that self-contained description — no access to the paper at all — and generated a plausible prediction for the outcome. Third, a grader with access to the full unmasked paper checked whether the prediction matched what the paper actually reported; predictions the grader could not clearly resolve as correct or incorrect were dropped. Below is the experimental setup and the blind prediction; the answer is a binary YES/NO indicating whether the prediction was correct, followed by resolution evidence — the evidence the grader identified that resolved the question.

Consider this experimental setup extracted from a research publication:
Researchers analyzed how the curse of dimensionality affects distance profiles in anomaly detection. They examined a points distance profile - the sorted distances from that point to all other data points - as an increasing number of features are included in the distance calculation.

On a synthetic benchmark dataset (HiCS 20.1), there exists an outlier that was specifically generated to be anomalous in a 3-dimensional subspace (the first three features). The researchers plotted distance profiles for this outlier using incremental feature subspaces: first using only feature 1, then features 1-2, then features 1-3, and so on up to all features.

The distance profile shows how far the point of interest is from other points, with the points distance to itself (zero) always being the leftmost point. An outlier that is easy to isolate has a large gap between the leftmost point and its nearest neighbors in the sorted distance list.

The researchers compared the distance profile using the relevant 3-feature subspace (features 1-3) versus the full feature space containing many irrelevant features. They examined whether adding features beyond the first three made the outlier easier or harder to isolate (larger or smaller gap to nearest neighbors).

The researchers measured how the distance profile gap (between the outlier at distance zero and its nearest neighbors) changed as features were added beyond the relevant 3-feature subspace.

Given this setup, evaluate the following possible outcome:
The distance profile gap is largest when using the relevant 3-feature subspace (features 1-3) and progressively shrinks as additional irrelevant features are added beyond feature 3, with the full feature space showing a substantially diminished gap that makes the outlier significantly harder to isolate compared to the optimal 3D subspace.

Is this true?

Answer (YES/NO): NO